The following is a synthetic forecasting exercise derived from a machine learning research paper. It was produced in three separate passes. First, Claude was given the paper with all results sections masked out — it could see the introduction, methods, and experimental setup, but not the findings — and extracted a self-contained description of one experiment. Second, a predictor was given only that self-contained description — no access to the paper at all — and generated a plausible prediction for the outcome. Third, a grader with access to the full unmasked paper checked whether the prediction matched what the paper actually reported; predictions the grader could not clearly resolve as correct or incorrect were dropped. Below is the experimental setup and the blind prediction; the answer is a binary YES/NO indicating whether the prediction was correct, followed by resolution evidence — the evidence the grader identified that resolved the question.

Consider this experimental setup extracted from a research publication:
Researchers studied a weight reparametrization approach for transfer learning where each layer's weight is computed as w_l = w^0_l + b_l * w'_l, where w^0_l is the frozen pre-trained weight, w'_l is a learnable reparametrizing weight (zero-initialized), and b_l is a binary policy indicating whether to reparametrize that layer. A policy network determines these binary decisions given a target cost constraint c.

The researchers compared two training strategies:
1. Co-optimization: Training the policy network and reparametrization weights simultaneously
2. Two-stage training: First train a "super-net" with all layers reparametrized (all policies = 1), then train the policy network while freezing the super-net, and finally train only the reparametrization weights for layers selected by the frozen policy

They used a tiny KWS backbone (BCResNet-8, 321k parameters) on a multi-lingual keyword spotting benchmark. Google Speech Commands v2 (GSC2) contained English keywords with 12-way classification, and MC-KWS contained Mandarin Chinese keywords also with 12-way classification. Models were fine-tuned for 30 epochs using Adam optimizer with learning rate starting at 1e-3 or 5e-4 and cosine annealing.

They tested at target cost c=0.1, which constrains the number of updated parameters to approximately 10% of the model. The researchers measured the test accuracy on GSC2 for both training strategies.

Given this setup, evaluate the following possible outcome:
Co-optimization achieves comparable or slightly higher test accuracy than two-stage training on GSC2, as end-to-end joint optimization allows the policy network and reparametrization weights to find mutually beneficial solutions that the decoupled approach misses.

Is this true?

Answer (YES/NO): NO